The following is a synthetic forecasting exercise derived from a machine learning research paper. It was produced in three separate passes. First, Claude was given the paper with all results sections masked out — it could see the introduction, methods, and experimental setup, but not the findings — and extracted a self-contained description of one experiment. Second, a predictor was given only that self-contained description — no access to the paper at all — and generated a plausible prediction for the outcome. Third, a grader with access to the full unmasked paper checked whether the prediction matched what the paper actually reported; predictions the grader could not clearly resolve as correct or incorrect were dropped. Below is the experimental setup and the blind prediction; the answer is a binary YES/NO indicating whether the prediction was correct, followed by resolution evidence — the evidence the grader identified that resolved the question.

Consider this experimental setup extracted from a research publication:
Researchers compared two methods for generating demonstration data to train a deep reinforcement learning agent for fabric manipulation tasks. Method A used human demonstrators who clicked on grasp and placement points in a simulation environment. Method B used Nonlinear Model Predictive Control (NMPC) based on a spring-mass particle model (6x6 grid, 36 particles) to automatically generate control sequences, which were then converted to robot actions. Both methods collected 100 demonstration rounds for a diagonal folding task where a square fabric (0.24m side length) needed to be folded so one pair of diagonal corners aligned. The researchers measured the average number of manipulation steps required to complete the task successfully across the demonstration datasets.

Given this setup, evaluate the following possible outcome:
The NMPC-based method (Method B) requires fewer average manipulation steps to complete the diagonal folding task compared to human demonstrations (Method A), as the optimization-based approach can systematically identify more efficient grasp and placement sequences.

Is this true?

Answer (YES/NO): NO